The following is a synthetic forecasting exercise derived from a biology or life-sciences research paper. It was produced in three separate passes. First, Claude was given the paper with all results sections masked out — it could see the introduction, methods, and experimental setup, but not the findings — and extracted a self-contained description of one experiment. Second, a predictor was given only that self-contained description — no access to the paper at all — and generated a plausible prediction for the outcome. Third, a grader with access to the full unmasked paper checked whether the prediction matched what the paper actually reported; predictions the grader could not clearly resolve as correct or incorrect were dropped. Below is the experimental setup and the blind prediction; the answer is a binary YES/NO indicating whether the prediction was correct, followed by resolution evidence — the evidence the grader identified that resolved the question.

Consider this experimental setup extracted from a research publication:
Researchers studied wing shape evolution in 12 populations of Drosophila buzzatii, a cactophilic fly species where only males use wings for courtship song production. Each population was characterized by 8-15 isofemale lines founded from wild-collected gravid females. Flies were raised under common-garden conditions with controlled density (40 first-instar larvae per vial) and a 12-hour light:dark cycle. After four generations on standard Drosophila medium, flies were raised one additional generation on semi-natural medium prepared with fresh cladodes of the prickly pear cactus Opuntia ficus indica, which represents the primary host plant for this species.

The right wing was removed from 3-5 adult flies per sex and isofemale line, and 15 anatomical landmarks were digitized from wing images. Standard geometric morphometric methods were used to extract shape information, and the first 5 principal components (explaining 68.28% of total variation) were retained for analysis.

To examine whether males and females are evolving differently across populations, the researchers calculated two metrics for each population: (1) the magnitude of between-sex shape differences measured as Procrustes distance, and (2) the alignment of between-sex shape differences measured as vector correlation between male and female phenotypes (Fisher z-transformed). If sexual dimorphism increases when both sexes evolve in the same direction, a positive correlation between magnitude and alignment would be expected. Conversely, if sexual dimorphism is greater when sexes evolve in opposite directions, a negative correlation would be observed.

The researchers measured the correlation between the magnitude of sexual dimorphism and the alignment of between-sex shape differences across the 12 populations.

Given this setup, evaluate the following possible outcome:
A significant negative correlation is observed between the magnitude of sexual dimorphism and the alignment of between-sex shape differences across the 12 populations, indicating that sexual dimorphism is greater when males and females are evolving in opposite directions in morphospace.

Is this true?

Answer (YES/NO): YES